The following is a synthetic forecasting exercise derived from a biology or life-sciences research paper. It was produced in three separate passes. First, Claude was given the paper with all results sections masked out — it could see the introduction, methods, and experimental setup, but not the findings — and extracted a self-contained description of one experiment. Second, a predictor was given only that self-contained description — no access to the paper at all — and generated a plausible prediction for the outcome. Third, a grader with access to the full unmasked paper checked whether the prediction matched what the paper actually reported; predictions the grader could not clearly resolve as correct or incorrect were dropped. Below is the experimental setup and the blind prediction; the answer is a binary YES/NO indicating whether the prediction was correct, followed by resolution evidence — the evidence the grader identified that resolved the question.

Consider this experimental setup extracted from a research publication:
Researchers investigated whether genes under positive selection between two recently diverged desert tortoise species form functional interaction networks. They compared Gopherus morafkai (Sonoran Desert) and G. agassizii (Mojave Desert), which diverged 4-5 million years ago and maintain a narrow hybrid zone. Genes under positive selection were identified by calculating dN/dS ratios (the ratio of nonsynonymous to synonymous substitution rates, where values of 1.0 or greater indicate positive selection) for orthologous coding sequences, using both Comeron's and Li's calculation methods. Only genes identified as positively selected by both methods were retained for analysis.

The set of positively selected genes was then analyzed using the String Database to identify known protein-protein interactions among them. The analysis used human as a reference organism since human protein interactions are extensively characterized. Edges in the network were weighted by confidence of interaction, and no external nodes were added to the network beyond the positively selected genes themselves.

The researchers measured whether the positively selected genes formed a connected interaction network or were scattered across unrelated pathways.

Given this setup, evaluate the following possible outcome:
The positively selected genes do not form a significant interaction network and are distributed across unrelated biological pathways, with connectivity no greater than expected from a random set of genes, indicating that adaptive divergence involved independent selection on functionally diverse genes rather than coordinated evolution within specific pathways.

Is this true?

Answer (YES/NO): NO